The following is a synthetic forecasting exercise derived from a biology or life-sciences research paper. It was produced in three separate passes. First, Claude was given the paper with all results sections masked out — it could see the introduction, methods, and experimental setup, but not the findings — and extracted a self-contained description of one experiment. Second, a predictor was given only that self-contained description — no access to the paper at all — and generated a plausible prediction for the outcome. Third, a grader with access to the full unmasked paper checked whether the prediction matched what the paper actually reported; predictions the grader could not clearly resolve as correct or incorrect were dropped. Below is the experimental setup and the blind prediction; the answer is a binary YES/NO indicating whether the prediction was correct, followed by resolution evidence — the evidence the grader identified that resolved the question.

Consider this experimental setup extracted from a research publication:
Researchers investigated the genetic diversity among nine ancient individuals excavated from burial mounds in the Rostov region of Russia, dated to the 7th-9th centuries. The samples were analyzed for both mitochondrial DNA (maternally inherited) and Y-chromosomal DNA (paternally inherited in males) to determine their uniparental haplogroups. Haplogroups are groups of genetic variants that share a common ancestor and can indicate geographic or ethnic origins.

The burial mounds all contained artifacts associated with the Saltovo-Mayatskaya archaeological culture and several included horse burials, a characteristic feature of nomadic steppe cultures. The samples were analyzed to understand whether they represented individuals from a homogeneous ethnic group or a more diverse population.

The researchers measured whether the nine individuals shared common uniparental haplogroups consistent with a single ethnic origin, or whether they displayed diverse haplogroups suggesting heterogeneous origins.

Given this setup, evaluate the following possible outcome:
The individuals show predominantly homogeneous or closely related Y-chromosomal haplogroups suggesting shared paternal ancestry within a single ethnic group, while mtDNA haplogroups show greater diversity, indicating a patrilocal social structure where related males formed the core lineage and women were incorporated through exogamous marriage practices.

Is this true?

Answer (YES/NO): NO